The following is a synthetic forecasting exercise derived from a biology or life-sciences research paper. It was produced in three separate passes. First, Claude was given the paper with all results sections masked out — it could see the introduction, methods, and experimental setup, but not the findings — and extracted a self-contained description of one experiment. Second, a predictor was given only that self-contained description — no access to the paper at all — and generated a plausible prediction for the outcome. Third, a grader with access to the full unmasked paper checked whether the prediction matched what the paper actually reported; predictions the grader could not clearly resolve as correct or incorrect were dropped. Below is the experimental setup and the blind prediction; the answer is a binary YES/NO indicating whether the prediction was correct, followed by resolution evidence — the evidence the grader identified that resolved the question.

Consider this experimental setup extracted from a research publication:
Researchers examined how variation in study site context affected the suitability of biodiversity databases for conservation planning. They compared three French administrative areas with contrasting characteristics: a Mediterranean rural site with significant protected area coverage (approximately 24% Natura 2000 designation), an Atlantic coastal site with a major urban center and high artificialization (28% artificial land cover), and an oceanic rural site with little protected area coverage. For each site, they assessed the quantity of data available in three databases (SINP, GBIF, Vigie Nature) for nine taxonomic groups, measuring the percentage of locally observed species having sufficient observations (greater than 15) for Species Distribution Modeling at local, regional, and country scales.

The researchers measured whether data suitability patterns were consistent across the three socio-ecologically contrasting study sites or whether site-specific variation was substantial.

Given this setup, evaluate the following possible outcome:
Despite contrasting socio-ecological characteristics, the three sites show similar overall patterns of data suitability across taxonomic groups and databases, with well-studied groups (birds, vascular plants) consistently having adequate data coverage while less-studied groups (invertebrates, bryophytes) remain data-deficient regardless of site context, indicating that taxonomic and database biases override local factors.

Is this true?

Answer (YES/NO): NO